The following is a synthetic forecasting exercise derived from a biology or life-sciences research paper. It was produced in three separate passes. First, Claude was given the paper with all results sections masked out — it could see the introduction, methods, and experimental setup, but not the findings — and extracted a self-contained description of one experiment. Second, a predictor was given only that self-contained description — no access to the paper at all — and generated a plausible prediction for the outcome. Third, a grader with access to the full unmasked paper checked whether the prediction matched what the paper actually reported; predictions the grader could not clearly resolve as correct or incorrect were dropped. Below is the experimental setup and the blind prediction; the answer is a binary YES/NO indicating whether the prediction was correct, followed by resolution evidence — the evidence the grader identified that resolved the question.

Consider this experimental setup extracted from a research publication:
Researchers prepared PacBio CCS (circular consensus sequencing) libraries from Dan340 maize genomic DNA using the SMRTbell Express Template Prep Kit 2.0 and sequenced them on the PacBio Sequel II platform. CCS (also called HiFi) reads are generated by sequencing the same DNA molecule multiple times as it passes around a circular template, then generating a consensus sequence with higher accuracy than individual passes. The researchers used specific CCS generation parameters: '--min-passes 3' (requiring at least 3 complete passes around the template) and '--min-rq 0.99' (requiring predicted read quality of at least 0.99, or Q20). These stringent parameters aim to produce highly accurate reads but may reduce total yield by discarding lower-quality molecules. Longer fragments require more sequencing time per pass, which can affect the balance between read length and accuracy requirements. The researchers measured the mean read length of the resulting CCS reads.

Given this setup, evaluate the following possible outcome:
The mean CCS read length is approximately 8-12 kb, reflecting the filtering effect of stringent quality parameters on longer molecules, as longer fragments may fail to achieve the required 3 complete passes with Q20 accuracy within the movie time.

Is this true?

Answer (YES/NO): NO